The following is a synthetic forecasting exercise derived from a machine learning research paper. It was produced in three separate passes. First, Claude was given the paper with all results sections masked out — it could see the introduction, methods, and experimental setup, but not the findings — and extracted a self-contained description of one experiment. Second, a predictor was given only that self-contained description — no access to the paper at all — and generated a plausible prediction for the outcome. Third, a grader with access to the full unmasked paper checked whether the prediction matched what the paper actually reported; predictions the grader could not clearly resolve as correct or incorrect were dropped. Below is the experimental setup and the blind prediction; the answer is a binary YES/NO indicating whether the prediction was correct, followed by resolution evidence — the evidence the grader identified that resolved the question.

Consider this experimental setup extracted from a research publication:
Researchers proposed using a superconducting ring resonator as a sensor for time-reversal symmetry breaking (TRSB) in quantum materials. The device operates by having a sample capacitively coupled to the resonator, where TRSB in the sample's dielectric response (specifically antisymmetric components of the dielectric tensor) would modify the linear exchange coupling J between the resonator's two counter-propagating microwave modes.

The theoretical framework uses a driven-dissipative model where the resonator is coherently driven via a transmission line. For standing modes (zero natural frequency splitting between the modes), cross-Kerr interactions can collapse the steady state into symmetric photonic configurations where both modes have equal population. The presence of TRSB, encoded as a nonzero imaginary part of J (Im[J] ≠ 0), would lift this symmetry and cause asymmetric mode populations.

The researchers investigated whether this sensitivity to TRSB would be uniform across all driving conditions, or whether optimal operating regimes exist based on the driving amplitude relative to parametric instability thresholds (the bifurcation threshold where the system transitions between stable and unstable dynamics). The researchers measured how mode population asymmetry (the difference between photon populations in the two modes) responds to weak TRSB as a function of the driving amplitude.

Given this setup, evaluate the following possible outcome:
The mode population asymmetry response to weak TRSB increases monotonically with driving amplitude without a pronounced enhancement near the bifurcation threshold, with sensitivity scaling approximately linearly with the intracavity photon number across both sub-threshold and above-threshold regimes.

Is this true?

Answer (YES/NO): NO